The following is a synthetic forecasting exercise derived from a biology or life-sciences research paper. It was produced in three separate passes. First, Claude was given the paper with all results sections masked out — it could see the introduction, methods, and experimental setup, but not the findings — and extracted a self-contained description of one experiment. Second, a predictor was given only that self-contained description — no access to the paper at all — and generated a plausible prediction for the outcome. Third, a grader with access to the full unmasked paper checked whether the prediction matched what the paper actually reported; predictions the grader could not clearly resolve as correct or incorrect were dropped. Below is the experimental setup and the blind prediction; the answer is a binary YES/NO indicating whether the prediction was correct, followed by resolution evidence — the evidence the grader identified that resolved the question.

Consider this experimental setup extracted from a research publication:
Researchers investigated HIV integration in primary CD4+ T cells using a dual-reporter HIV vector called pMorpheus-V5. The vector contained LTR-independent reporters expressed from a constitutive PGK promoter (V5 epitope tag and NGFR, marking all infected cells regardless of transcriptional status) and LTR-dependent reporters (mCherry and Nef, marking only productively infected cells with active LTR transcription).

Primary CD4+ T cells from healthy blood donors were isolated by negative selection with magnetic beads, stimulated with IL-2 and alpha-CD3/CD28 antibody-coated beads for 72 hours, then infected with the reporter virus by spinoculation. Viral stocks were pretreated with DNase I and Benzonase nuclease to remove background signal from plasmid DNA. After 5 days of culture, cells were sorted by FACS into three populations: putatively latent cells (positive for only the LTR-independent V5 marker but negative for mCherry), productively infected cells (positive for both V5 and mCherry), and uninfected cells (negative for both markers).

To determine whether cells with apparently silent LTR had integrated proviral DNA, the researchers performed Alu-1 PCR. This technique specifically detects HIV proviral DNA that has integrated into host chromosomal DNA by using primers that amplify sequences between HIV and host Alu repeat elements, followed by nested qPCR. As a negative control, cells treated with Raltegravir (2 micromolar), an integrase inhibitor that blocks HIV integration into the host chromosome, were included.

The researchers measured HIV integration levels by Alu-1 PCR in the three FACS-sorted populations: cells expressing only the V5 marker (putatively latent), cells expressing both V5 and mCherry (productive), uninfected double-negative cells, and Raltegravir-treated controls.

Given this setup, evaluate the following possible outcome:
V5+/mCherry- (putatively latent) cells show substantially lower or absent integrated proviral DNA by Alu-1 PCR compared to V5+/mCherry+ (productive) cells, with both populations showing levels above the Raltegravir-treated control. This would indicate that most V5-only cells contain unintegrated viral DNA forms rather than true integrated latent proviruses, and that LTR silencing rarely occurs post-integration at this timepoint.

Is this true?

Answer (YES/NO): NO